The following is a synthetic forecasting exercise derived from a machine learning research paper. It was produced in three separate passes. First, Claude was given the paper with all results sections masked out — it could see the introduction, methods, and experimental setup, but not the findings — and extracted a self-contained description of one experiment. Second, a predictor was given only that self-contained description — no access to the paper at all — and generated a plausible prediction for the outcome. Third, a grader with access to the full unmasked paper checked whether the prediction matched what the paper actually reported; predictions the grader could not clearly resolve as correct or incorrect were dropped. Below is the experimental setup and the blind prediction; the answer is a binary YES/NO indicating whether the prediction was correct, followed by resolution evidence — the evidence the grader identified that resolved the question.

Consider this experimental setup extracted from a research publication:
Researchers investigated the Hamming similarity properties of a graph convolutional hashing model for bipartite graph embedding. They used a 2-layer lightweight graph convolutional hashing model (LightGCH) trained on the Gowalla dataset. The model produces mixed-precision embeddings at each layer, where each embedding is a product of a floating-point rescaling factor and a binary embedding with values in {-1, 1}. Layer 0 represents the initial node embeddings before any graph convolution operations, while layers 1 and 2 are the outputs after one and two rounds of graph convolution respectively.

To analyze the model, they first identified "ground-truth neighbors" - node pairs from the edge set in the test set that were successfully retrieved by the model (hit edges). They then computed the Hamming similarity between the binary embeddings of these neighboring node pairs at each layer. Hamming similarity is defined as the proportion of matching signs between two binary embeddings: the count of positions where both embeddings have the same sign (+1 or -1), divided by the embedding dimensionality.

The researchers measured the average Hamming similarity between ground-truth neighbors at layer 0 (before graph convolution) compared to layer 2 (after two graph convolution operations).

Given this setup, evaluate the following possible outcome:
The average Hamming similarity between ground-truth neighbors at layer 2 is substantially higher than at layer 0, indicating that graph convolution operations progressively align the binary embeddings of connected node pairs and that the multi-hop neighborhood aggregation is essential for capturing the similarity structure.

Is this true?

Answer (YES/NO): YES